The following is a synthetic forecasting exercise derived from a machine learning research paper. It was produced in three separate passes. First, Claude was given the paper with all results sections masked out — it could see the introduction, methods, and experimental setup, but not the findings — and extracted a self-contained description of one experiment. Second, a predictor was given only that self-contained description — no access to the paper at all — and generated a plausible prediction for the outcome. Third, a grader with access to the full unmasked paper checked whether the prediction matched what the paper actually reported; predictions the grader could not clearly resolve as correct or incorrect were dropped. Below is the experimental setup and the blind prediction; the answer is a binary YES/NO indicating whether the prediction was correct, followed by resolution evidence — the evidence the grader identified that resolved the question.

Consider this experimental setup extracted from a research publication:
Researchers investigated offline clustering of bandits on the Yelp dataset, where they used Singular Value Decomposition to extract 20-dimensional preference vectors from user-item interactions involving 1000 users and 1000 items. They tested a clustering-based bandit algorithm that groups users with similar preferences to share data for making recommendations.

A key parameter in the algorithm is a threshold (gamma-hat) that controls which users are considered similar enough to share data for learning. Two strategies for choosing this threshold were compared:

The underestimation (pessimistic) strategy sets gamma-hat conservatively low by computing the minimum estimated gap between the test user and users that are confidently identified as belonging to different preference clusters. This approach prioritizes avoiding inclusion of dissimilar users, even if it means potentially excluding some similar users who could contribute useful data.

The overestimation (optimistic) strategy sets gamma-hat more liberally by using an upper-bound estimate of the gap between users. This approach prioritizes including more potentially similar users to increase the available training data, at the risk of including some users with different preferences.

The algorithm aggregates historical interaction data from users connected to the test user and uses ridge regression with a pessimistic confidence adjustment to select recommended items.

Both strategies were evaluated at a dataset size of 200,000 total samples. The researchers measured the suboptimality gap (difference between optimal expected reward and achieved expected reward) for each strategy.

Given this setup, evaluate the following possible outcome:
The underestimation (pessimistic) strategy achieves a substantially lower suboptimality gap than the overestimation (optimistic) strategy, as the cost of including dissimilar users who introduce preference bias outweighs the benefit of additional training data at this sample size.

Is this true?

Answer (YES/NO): NO